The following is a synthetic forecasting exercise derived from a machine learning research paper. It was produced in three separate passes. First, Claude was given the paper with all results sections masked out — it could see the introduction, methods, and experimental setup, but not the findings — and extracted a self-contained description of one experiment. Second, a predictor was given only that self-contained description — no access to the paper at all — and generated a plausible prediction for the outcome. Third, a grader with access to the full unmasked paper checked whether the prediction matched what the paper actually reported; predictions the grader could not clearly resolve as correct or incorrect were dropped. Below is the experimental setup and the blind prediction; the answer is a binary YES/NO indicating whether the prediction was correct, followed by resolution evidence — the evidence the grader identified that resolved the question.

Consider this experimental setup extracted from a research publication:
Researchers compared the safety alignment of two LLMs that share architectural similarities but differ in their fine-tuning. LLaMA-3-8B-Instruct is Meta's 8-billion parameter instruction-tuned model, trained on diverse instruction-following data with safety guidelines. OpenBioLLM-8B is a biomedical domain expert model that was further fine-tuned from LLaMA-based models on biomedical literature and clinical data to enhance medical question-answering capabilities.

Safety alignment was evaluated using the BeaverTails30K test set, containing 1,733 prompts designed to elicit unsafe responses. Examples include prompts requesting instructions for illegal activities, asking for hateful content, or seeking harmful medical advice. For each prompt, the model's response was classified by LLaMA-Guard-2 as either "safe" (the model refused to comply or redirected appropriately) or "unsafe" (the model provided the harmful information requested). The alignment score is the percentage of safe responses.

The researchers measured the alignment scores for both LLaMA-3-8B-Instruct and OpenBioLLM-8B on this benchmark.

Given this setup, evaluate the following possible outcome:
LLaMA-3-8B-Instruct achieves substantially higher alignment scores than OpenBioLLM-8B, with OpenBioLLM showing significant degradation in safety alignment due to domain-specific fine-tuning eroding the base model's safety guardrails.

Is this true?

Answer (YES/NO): YES